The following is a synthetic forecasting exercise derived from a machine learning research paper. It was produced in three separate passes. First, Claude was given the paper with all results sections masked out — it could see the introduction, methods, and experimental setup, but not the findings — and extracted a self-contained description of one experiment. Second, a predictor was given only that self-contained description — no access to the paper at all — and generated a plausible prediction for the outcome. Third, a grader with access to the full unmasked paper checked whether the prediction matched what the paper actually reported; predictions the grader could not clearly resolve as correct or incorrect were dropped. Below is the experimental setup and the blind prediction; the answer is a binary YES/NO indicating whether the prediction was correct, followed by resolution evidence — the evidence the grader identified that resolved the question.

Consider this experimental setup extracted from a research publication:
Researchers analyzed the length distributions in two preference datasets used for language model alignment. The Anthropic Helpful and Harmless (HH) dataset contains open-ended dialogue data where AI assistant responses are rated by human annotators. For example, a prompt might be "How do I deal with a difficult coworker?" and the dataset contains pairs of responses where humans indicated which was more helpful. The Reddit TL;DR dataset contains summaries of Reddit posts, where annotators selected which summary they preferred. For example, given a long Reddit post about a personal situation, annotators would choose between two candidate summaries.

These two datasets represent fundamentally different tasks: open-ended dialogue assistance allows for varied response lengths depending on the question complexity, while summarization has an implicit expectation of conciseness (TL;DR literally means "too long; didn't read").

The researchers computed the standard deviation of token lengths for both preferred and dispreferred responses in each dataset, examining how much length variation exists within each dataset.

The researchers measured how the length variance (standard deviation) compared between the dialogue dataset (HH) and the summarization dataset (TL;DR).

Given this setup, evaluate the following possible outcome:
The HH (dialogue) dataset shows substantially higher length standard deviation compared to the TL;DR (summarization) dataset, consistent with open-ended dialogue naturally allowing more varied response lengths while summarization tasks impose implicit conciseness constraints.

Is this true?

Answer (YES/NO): YES